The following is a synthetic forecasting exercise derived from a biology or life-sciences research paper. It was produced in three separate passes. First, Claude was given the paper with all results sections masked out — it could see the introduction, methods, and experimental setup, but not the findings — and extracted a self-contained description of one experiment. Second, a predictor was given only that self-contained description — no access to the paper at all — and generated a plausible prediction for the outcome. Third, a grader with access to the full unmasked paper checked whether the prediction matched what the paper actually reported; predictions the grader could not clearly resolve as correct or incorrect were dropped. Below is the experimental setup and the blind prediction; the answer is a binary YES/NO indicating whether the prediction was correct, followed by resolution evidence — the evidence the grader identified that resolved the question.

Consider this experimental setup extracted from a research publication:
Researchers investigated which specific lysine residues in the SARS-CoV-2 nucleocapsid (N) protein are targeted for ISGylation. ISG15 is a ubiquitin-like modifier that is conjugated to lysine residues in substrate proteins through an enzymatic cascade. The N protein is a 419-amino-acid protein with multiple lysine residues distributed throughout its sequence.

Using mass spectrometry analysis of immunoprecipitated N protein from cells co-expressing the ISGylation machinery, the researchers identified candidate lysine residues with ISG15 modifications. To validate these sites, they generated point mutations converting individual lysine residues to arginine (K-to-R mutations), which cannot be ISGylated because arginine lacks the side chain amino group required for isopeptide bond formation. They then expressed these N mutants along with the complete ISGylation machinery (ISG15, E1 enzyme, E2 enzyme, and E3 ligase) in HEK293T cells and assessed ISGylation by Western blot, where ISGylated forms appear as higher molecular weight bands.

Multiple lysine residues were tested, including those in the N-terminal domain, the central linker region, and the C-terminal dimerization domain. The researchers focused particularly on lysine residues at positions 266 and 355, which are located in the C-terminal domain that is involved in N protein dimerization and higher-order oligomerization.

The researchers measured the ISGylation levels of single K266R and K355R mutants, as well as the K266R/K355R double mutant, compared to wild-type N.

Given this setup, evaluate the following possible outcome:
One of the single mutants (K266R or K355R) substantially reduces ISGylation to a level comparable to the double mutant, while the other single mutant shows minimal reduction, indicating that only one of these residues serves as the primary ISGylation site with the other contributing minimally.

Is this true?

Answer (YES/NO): NO